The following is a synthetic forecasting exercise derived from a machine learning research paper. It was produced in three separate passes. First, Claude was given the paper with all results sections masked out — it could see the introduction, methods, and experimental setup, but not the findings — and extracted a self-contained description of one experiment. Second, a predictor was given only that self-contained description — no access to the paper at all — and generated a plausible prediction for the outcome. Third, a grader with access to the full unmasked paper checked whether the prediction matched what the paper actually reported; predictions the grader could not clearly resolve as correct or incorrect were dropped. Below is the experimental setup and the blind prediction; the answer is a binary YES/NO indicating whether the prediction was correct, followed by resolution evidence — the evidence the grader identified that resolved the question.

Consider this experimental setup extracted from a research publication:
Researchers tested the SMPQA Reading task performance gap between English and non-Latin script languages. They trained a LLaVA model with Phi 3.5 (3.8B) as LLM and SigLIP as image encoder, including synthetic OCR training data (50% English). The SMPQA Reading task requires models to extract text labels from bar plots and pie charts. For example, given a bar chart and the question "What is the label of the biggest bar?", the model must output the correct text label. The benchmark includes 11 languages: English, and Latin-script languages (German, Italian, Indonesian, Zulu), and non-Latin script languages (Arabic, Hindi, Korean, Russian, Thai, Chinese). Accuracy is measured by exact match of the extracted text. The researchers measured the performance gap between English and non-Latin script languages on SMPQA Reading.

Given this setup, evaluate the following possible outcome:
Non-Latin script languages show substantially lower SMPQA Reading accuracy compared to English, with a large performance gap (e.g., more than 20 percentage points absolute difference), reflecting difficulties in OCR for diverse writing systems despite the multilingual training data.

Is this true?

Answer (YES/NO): YES